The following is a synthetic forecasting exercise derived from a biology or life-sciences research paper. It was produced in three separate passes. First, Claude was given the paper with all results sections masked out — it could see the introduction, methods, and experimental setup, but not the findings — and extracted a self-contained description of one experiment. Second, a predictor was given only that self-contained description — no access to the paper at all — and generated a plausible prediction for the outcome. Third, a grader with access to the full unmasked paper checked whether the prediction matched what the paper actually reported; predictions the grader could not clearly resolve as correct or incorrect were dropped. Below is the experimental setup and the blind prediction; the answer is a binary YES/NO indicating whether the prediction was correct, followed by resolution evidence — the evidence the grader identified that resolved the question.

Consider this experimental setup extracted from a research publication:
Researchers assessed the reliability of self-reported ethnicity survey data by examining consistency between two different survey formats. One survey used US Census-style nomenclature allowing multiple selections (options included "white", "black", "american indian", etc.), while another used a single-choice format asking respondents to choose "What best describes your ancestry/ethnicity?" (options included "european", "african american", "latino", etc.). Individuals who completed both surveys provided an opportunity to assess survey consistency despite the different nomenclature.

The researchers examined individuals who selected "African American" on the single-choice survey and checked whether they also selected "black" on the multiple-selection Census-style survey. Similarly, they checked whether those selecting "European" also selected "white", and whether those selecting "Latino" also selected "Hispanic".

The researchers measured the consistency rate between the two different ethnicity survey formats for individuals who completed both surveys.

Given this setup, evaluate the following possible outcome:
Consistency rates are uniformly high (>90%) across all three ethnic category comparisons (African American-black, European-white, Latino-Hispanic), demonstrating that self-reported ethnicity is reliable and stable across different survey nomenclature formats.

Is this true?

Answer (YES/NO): YES